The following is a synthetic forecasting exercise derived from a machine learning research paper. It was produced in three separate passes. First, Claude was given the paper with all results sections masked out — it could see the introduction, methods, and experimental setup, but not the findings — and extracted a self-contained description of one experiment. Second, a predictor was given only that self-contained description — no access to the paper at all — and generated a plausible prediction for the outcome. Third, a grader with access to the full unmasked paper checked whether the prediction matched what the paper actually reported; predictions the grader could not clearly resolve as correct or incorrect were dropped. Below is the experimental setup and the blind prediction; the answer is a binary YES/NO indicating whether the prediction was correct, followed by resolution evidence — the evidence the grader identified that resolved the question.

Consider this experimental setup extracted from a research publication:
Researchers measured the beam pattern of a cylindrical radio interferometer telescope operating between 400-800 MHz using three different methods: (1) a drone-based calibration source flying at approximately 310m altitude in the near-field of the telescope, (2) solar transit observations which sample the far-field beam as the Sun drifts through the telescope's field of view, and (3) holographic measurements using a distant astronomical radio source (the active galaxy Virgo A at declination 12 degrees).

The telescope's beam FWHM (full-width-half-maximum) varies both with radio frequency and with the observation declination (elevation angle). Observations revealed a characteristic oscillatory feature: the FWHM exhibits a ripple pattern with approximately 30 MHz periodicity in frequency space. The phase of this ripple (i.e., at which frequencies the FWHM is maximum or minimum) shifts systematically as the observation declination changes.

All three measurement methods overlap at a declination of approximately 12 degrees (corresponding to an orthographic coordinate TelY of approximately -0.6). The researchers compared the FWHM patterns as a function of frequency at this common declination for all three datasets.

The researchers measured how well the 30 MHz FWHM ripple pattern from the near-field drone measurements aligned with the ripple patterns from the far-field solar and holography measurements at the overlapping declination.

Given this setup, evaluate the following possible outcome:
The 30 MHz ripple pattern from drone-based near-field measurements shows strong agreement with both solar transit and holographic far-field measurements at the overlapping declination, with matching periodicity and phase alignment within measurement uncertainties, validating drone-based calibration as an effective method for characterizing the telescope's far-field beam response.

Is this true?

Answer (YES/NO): NO